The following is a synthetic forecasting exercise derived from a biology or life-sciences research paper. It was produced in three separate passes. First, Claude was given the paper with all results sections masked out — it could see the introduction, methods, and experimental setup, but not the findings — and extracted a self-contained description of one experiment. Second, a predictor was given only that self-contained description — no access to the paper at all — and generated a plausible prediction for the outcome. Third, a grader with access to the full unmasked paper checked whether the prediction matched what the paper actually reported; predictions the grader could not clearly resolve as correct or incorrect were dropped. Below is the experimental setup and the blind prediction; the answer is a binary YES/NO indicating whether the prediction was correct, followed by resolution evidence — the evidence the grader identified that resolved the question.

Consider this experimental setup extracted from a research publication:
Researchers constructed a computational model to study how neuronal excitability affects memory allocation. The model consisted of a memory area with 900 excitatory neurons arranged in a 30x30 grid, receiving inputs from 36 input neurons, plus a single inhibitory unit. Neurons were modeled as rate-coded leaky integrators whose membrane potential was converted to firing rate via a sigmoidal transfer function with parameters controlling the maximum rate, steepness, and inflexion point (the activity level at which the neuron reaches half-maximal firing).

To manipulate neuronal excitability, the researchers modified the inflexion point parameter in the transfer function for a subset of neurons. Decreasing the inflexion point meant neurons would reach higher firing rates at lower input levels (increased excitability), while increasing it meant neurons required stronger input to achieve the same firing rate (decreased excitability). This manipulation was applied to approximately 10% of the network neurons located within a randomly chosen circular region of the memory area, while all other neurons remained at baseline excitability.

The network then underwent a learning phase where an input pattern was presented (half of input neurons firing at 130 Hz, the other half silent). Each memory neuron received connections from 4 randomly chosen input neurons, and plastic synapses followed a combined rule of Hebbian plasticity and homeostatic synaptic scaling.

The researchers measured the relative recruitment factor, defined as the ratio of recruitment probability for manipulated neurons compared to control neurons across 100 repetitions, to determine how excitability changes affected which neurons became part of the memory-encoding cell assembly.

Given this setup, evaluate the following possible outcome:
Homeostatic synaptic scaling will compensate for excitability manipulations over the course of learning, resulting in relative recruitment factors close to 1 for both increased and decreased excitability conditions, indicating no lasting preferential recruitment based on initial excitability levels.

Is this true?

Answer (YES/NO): NO